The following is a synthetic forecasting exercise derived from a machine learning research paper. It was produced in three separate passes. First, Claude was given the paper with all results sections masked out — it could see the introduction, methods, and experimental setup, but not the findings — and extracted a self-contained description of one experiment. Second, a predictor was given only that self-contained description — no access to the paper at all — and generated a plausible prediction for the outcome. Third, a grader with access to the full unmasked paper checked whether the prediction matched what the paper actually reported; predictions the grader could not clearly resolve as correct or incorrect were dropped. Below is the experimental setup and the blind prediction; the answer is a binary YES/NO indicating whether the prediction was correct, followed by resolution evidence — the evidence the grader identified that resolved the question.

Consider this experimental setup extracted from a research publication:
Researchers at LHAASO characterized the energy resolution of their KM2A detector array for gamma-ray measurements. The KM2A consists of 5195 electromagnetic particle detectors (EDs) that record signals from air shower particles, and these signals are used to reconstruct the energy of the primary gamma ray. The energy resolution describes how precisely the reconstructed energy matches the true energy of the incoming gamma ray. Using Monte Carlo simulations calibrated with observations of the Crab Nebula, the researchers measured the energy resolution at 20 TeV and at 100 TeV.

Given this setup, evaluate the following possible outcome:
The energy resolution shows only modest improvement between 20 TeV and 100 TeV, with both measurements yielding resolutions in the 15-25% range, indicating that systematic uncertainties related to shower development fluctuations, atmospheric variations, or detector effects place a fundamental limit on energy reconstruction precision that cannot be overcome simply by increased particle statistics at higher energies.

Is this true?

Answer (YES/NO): NO